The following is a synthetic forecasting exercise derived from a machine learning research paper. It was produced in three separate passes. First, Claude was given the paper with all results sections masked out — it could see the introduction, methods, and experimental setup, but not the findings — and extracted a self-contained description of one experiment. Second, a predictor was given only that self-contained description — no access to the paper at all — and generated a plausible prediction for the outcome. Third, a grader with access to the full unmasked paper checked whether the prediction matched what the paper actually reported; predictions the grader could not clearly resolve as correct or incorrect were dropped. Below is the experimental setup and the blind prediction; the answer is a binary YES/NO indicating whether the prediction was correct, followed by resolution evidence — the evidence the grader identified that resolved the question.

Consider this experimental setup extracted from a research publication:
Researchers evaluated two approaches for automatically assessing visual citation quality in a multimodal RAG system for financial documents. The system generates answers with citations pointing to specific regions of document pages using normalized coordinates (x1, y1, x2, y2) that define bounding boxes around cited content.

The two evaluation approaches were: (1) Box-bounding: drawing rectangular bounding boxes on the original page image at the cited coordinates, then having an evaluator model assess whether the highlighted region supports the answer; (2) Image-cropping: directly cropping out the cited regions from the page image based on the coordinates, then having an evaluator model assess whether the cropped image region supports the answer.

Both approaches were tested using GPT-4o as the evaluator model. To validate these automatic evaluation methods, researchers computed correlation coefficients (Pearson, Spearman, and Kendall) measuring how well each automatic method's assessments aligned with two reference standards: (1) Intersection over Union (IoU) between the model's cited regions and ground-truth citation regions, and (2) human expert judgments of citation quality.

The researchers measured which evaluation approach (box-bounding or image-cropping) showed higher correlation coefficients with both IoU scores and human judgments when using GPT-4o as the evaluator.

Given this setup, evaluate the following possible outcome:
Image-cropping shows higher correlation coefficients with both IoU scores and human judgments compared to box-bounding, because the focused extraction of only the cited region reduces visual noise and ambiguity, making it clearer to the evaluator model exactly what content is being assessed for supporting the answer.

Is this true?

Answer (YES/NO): YES